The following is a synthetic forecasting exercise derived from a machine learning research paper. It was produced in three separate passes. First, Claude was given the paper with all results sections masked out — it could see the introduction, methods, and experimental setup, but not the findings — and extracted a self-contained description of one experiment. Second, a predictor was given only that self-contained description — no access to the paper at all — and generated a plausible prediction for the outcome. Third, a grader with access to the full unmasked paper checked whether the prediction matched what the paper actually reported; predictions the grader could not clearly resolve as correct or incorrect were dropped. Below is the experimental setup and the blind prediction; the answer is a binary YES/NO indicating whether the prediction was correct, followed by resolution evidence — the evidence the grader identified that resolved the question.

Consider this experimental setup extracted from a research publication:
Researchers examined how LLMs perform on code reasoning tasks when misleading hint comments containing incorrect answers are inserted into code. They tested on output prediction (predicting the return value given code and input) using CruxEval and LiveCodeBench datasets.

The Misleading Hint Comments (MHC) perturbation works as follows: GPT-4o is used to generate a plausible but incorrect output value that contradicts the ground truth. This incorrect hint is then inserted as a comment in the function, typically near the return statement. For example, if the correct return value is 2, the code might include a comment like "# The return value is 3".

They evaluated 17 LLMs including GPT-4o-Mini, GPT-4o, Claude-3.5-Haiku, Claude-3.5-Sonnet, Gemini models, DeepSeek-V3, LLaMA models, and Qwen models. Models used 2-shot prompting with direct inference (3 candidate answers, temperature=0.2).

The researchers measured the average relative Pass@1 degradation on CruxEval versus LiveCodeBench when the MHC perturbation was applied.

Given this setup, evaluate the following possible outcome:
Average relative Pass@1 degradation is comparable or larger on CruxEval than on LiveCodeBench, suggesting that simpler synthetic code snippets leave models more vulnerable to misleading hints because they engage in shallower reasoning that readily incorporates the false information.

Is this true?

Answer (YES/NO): NO